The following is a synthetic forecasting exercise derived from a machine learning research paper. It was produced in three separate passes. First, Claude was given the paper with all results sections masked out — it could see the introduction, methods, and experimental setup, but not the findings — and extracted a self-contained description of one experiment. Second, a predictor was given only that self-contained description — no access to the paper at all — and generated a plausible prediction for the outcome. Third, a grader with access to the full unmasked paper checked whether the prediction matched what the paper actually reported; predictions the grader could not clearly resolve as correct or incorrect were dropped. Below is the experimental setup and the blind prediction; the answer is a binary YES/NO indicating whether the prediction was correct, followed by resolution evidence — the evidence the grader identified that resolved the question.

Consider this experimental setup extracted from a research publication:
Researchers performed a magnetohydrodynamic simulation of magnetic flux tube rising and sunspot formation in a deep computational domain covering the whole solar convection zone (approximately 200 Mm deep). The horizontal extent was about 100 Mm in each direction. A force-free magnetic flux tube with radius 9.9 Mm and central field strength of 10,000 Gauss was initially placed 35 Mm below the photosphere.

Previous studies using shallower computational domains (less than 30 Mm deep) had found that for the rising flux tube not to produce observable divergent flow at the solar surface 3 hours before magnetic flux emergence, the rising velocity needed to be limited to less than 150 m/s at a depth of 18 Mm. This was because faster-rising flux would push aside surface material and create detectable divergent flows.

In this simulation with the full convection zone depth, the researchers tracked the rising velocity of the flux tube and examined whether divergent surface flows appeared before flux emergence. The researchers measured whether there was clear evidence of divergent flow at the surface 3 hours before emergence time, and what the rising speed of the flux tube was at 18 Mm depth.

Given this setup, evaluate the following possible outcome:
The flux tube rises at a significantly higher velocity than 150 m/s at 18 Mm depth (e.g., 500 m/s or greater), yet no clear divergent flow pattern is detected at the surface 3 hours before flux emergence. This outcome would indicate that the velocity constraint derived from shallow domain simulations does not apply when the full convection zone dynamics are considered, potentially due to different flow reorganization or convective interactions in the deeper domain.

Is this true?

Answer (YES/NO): NO